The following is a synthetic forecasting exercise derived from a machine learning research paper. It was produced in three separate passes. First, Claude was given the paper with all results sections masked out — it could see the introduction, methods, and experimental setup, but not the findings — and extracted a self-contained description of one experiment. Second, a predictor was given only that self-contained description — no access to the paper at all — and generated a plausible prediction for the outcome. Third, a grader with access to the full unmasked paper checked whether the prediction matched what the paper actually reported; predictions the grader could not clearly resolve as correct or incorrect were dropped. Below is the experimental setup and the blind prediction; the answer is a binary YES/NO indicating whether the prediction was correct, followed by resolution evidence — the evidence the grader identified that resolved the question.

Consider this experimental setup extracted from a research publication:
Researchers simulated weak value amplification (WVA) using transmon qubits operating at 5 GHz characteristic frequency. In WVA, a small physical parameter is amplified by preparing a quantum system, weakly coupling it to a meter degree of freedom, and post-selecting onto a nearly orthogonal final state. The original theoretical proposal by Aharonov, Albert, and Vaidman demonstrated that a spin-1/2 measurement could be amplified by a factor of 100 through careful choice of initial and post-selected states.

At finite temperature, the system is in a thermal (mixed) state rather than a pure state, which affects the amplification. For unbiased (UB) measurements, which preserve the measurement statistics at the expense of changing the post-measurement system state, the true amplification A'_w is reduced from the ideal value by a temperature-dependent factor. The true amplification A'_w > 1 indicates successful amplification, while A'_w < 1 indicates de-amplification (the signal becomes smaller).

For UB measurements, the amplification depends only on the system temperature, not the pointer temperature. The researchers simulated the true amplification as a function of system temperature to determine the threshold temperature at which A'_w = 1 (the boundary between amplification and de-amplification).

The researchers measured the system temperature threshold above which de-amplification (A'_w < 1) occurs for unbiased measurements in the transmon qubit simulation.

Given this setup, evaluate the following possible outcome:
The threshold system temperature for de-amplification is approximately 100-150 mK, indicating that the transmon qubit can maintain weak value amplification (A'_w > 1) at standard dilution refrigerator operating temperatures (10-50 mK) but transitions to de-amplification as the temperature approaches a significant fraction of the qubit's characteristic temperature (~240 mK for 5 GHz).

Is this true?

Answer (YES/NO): NO